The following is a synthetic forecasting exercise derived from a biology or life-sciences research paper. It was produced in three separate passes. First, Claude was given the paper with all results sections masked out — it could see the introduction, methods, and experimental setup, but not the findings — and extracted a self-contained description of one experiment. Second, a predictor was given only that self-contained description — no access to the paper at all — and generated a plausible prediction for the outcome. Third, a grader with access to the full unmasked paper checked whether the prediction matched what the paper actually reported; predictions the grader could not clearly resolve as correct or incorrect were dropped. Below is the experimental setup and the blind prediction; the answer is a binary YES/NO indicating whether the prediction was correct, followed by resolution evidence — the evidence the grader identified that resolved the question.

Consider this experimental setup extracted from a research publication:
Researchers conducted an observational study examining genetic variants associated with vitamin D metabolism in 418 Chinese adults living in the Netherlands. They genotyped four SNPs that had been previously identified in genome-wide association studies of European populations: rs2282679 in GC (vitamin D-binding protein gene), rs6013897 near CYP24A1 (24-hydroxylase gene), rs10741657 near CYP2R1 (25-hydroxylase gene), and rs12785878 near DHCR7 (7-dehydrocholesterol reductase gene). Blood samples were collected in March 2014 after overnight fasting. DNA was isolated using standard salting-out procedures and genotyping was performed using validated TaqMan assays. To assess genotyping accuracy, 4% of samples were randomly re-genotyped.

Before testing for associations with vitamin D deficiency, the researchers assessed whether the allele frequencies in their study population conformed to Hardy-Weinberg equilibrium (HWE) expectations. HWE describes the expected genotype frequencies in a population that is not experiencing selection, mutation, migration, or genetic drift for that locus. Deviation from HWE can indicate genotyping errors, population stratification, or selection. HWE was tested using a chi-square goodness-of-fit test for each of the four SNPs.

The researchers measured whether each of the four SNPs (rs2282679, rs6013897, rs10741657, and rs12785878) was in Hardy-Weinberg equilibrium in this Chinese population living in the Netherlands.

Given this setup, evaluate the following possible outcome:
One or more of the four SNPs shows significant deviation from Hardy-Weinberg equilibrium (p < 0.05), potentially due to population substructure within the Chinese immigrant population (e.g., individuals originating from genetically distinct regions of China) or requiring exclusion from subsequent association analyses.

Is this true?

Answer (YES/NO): YES